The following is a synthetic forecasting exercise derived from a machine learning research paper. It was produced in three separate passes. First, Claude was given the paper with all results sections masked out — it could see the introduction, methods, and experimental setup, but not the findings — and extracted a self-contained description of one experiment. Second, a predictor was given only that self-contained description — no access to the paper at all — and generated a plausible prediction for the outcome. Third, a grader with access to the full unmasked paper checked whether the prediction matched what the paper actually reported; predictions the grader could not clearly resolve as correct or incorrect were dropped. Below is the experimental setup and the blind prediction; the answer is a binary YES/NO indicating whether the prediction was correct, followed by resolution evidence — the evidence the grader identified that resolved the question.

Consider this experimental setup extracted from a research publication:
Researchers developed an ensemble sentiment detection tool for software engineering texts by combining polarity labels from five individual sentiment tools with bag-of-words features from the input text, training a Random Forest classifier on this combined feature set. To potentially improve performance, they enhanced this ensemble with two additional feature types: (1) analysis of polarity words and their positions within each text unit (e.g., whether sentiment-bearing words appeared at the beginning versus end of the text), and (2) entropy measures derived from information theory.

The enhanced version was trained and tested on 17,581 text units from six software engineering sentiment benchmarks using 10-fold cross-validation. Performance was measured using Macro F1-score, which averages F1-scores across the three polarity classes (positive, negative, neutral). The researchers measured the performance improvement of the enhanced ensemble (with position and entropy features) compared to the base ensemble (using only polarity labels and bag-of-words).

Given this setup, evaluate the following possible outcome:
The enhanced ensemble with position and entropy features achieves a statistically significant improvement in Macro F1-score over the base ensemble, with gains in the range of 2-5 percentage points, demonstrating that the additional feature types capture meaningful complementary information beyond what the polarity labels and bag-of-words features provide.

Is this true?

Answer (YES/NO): NO